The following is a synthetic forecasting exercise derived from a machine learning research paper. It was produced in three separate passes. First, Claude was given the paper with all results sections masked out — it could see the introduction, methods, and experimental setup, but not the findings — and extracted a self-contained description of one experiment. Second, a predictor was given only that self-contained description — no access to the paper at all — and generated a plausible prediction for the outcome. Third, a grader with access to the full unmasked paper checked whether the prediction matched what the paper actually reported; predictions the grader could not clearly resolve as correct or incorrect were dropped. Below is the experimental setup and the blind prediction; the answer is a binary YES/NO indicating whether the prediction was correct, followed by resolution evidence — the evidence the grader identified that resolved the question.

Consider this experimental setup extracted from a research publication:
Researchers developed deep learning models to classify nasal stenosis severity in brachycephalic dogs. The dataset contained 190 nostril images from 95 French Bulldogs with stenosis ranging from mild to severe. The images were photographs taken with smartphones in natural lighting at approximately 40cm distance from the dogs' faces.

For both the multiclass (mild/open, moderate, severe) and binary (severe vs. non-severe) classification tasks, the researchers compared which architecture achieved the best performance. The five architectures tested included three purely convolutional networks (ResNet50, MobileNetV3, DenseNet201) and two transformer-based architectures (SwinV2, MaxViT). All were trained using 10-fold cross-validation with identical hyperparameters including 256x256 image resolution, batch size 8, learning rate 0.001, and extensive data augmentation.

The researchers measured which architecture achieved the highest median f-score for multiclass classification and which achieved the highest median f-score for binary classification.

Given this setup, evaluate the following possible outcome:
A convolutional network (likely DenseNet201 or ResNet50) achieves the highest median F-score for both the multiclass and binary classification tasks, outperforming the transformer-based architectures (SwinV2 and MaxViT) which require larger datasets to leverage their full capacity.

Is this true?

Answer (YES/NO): NO